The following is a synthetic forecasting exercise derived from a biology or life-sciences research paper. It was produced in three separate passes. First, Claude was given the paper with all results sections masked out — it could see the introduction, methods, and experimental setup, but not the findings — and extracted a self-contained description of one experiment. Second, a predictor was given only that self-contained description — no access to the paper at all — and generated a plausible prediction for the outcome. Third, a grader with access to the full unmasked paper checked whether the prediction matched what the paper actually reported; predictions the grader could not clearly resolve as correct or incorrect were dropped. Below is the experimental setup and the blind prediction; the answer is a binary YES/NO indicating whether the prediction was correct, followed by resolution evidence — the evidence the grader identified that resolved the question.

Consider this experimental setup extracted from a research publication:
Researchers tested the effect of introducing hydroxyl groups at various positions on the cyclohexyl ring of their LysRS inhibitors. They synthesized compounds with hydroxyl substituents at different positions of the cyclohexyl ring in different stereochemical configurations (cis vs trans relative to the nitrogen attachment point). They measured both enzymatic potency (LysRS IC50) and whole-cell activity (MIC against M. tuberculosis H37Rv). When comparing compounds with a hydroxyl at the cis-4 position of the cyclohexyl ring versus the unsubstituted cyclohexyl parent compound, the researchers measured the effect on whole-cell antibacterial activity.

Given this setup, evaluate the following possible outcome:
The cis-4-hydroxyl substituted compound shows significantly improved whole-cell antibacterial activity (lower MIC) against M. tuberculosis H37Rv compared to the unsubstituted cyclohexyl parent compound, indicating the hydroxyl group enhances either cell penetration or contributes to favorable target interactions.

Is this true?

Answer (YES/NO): NO